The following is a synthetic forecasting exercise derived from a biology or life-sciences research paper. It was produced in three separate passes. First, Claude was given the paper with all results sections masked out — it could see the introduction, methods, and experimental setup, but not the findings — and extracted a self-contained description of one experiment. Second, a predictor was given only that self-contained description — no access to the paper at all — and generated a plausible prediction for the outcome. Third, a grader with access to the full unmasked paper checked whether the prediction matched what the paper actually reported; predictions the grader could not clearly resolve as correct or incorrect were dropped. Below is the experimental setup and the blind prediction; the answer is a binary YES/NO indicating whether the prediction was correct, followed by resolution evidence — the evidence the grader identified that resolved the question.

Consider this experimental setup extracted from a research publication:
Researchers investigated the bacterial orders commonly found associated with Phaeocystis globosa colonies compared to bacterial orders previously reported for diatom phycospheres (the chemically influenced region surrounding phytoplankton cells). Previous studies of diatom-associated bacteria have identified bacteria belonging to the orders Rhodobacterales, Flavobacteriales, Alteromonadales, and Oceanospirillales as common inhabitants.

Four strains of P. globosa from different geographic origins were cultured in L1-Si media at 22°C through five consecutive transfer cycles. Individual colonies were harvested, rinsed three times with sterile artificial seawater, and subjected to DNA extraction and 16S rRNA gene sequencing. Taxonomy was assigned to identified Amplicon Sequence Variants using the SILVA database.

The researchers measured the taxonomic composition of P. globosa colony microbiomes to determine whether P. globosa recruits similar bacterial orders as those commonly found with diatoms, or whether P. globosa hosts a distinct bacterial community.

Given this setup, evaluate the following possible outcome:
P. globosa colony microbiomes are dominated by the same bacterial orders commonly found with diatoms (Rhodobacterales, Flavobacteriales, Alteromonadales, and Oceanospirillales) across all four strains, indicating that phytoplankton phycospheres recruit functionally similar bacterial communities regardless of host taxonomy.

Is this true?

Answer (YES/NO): NO